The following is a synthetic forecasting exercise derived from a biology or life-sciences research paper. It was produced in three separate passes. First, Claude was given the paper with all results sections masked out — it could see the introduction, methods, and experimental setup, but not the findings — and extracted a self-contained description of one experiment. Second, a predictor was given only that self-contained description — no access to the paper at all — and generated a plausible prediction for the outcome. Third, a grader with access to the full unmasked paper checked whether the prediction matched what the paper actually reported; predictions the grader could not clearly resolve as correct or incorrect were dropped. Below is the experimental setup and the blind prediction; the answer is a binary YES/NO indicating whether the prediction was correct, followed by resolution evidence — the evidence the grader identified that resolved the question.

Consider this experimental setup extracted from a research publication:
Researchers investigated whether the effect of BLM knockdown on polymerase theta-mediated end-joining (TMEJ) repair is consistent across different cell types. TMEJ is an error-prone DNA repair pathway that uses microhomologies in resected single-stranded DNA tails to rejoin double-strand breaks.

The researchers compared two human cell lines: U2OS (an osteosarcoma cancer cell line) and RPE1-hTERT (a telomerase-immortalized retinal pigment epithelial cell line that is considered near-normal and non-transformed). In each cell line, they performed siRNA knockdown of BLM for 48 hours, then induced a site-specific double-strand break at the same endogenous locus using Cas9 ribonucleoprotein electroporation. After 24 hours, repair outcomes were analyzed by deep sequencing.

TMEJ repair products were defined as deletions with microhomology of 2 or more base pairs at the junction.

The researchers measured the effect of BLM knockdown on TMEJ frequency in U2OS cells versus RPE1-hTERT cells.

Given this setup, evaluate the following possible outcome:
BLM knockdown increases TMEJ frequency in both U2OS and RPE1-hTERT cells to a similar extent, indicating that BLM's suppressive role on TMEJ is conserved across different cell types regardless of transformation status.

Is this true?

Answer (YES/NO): NO